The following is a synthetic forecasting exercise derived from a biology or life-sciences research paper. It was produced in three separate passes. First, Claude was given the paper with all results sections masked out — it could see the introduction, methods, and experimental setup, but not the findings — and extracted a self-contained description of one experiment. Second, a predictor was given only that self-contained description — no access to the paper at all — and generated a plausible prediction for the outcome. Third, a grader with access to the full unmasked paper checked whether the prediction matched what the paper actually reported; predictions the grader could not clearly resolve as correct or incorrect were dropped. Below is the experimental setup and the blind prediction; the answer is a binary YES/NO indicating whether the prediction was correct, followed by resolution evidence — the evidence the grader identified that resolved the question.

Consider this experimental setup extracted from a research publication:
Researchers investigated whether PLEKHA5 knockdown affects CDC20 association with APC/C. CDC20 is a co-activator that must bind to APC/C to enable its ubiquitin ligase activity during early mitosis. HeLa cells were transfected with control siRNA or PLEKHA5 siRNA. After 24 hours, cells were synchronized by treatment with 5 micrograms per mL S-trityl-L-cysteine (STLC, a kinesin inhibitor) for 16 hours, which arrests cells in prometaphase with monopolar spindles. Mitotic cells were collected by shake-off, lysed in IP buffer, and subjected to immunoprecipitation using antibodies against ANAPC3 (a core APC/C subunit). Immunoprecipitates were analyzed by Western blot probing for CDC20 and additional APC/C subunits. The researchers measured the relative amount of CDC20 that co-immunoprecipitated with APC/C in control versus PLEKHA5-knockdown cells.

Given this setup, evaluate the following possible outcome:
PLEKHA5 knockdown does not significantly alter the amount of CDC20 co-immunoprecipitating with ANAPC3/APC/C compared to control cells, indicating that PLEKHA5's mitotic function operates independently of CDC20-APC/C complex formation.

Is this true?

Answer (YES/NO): NO